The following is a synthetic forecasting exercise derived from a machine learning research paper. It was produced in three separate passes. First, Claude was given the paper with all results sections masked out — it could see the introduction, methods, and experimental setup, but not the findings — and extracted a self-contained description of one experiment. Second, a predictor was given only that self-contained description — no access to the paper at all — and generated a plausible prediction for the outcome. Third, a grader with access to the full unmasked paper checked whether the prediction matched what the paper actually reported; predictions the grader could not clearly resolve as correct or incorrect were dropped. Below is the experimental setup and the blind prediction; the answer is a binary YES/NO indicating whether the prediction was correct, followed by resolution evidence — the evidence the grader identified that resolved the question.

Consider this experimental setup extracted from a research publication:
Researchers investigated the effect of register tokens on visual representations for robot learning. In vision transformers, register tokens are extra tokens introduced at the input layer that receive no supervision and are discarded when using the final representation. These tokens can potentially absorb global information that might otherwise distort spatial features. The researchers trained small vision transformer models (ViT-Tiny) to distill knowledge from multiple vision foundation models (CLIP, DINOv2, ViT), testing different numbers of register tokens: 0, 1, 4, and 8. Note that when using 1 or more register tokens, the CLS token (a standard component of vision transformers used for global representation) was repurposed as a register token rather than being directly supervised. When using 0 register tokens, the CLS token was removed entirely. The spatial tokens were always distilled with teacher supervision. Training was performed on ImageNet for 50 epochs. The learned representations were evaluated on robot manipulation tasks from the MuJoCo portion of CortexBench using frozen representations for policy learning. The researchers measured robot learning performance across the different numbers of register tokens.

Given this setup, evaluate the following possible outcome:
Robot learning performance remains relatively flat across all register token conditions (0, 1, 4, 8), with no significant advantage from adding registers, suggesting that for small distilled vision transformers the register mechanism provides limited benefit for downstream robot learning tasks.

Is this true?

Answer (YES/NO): NO